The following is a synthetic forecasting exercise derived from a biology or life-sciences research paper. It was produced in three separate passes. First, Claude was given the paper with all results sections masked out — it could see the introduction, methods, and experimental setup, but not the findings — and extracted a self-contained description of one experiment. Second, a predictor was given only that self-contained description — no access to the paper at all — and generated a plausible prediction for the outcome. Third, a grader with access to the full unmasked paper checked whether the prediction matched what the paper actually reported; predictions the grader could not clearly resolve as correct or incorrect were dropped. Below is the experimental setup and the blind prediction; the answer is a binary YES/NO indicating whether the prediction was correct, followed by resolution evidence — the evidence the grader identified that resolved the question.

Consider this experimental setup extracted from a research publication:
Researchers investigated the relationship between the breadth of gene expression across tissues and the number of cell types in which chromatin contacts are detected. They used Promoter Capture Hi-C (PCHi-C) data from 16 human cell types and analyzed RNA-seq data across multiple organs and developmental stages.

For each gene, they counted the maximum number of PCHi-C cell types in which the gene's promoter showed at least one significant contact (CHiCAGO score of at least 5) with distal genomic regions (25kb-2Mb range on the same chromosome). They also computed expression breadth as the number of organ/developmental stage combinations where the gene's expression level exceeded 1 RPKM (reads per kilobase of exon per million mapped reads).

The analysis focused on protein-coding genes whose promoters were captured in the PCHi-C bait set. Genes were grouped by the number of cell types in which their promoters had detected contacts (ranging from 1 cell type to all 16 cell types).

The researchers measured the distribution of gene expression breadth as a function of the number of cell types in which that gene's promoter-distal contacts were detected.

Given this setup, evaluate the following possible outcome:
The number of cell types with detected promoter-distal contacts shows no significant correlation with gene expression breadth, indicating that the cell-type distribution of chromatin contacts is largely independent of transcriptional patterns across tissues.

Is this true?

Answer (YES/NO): NO